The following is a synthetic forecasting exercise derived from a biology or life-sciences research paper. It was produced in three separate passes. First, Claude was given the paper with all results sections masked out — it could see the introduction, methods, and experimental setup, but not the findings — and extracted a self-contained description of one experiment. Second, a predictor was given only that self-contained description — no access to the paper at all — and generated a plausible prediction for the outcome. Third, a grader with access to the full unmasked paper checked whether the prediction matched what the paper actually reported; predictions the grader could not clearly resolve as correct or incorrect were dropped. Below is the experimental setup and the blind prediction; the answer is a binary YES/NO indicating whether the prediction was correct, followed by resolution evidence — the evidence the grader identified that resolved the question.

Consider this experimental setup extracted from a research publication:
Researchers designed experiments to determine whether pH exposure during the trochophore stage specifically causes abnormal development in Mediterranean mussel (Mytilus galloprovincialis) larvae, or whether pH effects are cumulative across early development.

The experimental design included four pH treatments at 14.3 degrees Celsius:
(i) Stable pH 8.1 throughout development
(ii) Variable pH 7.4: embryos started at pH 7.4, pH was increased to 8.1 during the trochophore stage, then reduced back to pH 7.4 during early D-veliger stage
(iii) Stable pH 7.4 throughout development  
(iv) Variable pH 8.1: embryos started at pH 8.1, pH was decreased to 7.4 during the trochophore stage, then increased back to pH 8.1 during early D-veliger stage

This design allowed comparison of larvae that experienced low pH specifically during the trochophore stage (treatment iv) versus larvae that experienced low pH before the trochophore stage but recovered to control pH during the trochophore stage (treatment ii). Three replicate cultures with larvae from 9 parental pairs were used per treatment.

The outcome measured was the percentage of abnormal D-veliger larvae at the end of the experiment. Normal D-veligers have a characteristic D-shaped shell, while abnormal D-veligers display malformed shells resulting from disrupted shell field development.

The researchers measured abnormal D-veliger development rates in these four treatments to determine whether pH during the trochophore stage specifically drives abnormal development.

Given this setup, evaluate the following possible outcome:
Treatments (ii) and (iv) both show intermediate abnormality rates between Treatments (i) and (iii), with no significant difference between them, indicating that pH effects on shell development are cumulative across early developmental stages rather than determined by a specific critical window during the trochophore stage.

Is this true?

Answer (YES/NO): NO